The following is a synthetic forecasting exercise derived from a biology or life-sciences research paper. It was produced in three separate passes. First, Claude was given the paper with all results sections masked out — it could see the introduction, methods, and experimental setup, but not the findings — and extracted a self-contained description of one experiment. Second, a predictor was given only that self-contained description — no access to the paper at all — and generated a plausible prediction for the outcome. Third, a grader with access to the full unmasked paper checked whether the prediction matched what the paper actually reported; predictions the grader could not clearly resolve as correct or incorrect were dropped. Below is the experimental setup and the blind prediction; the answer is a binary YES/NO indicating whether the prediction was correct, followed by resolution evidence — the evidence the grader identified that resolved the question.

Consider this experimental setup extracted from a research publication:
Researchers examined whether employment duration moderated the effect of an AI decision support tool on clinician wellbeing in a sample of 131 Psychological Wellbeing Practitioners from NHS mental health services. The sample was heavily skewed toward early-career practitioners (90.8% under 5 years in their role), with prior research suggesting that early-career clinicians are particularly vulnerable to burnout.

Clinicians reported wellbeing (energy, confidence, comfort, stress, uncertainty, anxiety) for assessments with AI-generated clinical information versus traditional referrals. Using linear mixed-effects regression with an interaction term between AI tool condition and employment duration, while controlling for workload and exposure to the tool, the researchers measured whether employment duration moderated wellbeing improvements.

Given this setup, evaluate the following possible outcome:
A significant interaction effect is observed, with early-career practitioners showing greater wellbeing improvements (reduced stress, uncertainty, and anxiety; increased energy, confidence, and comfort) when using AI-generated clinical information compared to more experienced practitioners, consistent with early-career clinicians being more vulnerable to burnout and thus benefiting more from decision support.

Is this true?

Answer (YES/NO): NO